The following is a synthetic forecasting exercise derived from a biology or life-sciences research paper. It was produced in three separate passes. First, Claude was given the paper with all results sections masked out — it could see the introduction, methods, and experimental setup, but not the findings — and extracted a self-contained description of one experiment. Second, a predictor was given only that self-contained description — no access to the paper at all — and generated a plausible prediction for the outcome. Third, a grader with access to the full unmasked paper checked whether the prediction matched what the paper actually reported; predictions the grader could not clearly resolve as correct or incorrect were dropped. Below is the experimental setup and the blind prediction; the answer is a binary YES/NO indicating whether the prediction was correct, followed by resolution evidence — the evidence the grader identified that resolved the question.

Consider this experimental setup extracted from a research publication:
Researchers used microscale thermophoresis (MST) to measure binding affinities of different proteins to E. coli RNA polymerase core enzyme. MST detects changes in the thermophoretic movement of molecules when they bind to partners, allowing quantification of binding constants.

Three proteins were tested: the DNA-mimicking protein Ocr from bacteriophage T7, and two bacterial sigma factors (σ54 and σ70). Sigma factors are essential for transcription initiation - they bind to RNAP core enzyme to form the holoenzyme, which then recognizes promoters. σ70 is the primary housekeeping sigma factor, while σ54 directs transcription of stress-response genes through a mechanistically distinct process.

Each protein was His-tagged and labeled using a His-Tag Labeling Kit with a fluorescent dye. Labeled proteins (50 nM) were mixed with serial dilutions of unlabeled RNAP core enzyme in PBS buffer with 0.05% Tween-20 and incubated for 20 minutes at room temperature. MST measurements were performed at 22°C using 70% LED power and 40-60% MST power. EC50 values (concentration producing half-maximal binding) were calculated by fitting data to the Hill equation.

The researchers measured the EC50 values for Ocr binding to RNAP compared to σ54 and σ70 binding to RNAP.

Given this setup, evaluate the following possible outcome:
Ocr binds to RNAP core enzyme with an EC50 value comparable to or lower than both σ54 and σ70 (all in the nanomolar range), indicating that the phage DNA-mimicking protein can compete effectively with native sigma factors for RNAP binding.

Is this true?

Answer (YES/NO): YES